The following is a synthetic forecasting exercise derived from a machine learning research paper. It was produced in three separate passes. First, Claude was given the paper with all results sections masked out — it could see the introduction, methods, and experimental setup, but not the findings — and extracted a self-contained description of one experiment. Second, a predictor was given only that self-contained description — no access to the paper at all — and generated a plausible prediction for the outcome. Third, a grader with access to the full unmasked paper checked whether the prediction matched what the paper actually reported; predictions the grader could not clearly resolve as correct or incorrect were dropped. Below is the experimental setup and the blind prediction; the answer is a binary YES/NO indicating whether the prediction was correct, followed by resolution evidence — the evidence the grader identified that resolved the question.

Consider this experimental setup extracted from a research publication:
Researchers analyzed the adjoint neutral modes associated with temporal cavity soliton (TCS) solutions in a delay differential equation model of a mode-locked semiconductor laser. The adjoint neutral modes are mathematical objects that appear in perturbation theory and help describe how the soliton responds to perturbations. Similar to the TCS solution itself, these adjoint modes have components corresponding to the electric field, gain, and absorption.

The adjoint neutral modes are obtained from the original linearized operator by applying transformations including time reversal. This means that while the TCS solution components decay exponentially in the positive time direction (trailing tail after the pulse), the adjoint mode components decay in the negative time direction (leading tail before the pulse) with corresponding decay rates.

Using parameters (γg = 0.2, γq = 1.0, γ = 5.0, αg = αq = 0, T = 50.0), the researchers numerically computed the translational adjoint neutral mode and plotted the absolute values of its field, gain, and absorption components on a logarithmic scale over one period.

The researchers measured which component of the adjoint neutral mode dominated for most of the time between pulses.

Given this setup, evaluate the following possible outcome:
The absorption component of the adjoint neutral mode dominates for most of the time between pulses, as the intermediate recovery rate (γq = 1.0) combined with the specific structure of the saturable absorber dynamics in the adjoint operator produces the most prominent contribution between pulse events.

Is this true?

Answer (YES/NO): NO